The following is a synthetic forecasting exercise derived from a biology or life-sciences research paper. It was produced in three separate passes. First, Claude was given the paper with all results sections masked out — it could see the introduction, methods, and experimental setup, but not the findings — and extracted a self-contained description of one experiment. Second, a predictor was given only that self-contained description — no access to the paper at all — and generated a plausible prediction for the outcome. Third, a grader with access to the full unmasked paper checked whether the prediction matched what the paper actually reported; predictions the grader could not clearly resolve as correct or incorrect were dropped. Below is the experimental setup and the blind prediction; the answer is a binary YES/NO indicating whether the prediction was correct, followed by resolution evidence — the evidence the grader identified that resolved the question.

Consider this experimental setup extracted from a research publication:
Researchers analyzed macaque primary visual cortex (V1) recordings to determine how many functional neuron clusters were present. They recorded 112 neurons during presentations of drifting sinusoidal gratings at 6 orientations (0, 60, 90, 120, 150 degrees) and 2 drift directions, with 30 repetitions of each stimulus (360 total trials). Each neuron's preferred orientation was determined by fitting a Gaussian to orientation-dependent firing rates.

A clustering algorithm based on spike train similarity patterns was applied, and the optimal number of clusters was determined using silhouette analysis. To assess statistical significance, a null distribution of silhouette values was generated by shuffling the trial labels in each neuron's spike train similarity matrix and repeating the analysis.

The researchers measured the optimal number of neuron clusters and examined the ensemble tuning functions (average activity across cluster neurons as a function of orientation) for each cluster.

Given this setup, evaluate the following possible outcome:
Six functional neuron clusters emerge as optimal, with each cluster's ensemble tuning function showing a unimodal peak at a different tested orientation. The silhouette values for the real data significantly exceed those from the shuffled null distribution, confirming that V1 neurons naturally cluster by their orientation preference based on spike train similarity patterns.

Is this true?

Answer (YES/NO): NO